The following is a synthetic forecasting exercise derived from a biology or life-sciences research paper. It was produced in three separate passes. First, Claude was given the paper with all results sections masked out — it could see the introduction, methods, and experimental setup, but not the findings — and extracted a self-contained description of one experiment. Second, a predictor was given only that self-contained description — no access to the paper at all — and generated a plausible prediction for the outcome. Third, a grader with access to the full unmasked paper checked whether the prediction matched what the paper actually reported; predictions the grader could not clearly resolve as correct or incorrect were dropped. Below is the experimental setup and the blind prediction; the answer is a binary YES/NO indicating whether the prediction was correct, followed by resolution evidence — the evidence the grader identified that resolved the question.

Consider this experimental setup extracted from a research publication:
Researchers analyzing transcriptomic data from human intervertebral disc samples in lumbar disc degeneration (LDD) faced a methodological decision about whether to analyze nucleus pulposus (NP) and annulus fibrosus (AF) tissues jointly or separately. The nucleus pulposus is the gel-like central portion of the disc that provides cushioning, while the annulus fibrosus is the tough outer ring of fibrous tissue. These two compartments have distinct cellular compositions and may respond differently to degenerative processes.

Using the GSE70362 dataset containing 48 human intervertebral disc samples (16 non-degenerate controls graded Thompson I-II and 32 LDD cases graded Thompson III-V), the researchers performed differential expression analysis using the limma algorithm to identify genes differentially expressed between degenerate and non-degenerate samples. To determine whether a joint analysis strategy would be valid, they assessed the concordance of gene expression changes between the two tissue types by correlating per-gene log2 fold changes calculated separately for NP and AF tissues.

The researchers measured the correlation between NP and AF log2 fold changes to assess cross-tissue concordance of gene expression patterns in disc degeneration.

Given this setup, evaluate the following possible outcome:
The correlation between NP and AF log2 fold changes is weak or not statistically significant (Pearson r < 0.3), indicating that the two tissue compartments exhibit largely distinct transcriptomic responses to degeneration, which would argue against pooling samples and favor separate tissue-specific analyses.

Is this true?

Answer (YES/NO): NO